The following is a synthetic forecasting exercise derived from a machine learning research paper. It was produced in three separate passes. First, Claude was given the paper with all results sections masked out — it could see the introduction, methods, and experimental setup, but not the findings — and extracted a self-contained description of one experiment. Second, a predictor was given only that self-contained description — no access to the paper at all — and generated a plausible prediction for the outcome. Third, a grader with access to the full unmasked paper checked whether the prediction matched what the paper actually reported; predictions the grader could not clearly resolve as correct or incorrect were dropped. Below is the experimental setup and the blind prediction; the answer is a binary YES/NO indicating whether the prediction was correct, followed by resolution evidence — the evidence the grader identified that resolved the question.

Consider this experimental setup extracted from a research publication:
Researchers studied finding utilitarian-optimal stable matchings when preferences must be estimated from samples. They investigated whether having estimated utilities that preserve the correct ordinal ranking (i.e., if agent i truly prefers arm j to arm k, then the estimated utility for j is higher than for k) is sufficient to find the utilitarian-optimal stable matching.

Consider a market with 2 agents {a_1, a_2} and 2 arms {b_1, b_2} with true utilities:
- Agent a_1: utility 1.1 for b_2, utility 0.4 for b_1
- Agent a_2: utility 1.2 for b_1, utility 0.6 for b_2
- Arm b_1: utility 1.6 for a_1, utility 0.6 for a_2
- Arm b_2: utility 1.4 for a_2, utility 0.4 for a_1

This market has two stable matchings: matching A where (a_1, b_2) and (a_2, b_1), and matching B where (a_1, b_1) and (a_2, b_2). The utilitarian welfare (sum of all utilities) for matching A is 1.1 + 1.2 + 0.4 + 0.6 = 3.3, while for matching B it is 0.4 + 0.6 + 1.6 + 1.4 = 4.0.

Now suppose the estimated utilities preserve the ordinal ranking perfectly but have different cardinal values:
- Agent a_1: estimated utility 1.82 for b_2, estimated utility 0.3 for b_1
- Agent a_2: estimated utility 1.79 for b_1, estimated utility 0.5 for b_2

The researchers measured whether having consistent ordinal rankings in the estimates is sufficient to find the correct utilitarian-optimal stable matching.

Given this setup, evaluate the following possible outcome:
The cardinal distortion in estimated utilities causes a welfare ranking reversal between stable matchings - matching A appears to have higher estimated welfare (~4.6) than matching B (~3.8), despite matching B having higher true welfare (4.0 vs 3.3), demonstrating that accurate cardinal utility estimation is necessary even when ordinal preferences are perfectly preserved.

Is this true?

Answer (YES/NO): YES